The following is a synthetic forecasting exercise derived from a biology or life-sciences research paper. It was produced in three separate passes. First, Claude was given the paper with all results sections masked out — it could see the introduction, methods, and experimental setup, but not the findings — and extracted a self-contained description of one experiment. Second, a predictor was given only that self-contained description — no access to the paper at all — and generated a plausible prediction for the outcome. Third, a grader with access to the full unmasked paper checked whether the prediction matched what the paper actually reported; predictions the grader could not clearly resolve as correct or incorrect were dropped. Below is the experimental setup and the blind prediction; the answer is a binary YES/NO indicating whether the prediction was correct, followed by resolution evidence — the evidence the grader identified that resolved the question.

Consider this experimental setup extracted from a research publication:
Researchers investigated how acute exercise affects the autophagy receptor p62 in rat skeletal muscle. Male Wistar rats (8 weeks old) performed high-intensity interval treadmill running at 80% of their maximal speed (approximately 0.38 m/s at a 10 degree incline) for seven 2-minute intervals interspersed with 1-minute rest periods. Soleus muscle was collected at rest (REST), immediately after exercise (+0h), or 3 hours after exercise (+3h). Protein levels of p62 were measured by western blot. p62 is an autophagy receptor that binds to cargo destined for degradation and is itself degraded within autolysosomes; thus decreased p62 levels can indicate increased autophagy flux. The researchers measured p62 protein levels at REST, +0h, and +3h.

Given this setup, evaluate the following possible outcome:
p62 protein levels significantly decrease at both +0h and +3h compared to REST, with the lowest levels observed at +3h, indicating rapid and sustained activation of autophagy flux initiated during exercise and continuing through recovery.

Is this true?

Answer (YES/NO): NO